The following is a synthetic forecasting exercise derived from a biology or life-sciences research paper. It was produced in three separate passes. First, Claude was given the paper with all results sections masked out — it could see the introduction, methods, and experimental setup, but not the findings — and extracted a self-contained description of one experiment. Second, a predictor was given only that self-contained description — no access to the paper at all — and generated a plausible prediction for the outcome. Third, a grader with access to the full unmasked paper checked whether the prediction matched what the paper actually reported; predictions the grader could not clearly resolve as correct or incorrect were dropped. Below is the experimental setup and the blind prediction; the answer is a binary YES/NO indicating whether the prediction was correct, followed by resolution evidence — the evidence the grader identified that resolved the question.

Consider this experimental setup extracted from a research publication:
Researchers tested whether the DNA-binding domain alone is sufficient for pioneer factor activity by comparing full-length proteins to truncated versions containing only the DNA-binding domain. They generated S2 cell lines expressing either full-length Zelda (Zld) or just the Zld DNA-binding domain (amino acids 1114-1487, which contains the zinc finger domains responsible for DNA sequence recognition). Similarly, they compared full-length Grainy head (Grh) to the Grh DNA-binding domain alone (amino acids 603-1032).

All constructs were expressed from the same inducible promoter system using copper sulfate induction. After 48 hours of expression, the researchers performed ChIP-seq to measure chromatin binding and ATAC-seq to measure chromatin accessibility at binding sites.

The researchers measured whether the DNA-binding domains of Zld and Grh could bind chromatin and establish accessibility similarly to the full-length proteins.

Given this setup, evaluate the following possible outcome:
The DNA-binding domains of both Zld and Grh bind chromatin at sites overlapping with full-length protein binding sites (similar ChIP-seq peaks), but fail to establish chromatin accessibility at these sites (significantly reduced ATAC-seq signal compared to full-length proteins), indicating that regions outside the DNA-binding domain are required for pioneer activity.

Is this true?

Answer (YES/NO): NO